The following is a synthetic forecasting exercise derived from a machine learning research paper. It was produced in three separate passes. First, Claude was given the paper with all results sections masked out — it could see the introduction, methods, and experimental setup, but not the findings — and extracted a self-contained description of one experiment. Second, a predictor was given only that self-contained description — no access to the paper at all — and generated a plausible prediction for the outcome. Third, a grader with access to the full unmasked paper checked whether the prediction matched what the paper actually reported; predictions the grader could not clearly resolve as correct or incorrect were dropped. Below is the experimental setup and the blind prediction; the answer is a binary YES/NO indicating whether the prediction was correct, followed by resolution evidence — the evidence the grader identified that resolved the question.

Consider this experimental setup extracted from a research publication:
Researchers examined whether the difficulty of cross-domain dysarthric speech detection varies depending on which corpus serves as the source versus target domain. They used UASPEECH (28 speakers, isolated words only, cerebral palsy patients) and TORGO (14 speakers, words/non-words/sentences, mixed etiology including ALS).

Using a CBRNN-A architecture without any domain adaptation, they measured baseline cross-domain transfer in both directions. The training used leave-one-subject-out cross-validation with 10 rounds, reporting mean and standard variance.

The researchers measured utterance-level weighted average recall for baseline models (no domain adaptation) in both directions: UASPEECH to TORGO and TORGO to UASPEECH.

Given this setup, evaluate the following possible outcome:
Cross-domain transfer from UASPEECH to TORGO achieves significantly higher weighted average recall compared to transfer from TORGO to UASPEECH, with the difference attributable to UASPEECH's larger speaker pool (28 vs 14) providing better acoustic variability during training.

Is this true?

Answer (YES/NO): NO